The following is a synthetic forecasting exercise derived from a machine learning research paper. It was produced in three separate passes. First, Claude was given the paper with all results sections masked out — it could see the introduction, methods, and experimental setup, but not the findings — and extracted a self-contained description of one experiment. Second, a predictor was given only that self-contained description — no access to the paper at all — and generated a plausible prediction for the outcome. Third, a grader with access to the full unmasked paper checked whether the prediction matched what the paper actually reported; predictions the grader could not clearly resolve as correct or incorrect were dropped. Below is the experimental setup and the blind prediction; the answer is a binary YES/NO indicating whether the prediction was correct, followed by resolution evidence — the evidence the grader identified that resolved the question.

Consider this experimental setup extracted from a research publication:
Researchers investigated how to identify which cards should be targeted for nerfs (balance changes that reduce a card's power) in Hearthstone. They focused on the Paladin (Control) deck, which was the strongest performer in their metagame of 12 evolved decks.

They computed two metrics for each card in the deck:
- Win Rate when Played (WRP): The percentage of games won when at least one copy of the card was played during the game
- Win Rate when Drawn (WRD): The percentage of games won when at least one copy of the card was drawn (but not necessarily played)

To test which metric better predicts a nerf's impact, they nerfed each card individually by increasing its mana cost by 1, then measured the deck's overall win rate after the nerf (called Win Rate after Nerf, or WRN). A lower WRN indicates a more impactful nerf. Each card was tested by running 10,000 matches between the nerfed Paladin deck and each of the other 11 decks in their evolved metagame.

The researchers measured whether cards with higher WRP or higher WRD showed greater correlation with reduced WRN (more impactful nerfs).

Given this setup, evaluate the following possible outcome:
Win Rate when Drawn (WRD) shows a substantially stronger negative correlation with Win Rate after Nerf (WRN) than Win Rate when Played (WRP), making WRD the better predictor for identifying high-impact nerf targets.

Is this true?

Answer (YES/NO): NO